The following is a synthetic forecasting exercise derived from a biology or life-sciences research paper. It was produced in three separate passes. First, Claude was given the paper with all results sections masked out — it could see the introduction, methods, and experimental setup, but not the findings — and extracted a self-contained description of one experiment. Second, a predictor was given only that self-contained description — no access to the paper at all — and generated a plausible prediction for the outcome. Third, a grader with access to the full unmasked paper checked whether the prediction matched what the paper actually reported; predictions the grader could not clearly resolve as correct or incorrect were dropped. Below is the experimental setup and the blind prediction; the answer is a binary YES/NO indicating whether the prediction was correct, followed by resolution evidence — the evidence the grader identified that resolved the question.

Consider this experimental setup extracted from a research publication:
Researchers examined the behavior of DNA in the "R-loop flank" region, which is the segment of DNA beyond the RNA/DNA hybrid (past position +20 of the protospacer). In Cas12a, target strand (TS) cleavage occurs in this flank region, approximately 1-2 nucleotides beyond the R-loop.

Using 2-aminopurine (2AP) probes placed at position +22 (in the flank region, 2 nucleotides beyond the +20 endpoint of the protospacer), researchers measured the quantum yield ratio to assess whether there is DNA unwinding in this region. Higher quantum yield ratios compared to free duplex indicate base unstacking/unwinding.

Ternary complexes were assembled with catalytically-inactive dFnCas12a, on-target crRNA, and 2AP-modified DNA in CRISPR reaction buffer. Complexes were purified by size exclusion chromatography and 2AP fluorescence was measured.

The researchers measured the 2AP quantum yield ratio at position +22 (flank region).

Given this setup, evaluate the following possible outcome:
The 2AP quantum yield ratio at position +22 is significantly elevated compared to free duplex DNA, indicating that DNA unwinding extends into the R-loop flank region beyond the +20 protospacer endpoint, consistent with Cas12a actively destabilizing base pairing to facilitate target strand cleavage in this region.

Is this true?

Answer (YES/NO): NO